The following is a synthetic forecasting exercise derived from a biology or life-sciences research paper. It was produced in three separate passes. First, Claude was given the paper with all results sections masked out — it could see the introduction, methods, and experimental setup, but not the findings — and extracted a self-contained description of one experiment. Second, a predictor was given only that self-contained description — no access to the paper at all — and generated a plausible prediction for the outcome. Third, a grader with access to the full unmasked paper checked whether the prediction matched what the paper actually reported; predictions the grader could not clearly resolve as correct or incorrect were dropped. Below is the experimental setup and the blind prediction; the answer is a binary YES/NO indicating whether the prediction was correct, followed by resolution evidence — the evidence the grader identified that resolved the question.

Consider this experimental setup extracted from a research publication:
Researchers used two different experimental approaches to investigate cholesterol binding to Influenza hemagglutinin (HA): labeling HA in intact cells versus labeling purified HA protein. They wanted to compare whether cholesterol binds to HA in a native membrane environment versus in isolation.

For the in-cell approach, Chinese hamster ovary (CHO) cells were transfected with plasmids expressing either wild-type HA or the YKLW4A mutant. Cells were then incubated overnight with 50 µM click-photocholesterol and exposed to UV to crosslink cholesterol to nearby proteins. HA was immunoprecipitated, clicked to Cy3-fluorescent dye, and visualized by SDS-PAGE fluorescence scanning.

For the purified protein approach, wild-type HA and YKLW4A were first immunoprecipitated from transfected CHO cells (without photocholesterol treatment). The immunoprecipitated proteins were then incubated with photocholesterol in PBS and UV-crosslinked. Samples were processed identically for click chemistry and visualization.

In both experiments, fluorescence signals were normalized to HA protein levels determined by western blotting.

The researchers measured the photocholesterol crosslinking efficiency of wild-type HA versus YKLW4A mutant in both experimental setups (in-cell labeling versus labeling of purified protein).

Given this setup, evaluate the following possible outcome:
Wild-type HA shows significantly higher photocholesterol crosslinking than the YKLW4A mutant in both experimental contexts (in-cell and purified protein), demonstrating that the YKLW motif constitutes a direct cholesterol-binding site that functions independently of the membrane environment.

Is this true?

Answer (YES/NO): YES